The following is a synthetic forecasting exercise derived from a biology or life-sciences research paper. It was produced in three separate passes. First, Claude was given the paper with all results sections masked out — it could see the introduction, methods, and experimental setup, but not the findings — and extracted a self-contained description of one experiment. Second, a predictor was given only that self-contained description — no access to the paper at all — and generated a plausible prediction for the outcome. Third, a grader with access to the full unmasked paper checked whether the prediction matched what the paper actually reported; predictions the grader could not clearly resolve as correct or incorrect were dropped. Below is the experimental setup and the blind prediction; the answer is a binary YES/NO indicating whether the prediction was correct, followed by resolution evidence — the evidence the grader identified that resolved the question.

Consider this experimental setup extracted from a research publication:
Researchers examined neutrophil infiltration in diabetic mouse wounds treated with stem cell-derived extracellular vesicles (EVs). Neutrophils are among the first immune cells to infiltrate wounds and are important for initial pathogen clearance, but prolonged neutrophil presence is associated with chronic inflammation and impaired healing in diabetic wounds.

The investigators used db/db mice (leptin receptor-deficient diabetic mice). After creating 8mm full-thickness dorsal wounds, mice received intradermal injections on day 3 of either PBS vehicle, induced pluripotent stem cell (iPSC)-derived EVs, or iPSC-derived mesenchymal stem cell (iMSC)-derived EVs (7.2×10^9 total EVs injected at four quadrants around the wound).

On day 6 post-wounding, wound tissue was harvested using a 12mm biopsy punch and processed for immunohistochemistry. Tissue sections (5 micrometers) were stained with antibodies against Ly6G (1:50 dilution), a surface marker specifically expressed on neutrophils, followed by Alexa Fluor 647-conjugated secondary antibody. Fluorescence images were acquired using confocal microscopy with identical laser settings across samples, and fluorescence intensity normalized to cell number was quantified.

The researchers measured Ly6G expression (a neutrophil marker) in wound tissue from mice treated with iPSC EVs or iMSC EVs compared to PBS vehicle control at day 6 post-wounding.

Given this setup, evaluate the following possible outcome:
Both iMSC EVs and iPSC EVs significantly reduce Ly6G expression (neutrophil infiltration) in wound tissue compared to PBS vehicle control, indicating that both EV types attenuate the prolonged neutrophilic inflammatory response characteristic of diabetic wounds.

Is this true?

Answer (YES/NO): NO